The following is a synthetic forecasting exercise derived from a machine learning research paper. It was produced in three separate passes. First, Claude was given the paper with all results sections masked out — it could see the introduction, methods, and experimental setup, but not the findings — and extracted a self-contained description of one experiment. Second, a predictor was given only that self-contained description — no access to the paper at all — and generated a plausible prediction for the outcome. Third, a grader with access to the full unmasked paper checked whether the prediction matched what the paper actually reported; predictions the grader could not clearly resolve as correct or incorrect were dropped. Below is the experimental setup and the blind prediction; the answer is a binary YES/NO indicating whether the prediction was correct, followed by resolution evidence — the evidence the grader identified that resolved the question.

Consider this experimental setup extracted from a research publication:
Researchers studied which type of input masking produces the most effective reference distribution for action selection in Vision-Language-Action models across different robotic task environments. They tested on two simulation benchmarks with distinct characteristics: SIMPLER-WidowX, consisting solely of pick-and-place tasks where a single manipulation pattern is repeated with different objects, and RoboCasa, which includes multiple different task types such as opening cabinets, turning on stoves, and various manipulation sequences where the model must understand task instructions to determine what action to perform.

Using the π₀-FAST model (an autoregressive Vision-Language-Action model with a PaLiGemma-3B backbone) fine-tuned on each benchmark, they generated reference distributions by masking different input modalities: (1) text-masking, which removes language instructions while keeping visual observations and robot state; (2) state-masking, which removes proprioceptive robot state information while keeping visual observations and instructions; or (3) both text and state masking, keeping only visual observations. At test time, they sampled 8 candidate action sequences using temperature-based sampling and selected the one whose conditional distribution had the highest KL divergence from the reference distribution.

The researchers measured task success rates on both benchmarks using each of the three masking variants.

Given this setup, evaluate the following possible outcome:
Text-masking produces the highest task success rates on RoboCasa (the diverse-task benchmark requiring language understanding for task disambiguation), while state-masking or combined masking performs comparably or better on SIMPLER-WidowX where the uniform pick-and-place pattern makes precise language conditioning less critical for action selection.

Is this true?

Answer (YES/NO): YES